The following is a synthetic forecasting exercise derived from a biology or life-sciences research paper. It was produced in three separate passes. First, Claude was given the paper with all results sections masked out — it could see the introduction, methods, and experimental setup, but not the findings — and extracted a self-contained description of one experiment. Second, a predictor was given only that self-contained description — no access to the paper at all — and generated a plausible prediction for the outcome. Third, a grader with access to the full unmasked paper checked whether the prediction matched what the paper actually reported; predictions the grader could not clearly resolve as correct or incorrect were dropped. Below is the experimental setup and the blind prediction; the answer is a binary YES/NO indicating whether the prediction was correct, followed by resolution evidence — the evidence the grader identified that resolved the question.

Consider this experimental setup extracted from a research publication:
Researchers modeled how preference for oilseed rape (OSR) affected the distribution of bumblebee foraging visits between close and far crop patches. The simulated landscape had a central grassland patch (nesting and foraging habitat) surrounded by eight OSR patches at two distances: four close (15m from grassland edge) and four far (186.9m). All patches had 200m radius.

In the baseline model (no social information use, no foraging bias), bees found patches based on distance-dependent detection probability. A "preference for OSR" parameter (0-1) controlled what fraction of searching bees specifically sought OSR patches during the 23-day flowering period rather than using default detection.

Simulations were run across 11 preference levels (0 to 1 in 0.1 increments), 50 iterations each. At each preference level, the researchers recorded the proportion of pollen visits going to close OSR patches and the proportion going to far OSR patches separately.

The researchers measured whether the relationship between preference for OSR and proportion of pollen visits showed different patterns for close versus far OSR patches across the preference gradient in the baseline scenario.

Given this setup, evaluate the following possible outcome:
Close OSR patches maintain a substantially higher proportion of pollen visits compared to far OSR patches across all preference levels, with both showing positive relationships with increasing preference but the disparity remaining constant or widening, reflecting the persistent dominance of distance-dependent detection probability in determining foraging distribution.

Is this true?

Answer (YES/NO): YES